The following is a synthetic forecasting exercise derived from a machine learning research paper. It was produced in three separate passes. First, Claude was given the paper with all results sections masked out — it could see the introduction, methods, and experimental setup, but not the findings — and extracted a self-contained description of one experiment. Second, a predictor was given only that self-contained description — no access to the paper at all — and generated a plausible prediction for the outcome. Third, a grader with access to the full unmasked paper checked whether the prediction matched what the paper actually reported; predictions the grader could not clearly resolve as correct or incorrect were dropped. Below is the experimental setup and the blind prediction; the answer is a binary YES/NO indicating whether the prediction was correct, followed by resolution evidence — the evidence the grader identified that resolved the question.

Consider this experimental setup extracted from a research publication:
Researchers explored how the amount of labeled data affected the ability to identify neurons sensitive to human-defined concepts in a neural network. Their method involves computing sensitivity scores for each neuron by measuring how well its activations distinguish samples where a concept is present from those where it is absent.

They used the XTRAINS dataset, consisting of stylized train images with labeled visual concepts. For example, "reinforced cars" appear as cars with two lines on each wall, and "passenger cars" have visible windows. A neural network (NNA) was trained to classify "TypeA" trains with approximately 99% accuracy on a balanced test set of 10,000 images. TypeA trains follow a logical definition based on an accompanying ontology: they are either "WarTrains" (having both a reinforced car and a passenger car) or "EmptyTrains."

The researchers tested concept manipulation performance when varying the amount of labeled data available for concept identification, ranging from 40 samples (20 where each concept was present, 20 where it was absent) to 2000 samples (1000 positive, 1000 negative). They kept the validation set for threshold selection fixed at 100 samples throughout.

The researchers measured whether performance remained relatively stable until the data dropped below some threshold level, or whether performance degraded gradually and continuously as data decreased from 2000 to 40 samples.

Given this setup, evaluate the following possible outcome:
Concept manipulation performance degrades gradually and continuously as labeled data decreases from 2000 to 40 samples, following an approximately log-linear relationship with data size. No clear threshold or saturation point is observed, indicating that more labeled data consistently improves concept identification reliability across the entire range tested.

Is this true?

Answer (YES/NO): NO